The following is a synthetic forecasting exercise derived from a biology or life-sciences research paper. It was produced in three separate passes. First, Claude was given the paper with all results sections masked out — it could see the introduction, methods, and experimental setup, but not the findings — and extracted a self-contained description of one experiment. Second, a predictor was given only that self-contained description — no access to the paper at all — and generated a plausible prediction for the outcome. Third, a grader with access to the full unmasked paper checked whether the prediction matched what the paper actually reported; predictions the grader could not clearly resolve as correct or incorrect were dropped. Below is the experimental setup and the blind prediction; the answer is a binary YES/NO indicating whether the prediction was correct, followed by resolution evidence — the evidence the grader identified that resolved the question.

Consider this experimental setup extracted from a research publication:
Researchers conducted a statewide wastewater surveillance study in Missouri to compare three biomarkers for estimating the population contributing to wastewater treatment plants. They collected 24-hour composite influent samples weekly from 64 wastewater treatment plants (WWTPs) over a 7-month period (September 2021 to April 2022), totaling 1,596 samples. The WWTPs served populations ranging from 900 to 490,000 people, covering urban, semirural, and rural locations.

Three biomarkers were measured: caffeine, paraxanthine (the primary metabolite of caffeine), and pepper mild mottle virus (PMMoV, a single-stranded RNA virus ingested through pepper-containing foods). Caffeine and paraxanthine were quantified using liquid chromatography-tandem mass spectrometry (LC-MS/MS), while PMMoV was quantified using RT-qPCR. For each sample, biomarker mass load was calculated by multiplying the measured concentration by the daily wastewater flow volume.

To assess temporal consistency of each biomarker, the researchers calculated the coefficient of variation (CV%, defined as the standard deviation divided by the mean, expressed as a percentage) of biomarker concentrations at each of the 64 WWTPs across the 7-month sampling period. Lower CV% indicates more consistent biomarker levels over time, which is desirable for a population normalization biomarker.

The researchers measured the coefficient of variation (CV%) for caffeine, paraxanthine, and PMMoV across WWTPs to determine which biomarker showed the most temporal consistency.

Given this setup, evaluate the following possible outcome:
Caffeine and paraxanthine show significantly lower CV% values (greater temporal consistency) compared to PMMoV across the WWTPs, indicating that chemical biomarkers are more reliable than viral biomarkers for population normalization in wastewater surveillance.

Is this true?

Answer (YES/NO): YES